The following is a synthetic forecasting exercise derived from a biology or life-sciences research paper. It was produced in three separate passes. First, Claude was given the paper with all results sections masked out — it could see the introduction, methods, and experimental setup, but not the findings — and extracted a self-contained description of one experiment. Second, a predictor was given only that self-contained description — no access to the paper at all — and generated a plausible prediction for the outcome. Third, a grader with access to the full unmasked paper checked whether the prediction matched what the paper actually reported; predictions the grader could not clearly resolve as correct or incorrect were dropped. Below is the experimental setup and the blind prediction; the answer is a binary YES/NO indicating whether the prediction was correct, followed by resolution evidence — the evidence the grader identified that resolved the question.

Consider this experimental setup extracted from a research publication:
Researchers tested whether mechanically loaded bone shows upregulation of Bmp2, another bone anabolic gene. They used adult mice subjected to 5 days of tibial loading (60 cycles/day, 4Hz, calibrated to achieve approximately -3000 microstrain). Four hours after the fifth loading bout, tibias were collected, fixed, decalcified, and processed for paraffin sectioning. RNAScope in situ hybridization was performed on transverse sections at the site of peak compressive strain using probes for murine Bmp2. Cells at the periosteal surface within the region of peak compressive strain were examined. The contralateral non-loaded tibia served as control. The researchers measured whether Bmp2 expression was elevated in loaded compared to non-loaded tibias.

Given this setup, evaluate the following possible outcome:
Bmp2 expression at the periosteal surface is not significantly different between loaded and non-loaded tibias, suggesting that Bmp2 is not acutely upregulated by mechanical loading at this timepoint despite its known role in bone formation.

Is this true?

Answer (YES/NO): NO